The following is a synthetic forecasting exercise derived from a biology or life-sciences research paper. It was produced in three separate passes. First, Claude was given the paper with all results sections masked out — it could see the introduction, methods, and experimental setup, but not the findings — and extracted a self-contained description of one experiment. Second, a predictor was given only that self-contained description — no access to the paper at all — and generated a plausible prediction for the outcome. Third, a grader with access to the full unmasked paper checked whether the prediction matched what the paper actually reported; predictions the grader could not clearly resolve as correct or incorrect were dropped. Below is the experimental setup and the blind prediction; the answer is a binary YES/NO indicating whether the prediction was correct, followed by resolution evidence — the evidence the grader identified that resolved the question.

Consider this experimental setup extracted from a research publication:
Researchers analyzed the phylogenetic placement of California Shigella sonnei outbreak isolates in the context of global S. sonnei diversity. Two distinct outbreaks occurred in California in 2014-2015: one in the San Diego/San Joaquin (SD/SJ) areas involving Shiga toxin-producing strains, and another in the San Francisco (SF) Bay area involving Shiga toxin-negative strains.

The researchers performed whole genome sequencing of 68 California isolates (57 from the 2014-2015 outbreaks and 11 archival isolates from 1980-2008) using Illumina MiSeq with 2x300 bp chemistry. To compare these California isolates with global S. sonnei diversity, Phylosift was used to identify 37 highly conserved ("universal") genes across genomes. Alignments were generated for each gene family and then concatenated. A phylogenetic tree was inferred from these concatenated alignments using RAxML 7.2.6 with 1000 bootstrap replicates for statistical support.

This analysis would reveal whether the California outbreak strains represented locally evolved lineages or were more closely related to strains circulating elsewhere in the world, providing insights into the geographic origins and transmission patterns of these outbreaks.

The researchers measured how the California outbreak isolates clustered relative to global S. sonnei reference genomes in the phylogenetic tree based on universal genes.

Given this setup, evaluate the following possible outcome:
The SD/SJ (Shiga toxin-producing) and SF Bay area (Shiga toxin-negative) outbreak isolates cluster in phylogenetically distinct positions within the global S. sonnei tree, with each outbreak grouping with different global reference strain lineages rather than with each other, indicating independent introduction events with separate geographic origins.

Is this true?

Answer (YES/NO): NO